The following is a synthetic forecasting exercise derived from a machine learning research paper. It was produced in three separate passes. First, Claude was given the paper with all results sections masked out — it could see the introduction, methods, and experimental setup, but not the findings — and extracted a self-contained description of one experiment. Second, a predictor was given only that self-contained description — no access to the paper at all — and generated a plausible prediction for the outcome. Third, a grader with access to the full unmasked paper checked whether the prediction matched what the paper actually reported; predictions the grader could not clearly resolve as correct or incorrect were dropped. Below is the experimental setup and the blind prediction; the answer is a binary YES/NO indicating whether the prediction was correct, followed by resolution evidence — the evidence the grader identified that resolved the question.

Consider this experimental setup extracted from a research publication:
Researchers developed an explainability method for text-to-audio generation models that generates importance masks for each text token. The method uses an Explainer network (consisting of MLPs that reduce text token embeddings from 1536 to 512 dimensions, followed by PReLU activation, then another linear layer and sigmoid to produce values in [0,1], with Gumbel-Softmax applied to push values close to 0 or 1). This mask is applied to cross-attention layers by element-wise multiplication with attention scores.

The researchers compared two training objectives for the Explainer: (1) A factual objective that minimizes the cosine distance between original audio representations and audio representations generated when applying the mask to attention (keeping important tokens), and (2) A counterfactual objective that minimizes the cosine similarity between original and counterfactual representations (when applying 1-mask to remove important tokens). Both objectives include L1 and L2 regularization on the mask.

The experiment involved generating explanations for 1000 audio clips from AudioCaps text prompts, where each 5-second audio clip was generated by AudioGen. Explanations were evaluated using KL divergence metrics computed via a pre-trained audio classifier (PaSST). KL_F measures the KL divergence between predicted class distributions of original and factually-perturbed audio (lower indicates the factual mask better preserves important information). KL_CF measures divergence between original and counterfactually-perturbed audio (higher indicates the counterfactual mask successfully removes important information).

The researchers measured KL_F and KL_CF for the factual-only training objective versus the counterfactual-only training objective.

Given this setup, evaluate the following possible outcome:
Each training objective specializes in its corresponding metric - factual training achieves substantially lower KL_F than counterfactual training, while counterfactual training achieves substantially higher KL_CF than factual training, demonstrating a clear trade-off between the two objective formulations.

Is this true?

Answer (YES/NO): NO